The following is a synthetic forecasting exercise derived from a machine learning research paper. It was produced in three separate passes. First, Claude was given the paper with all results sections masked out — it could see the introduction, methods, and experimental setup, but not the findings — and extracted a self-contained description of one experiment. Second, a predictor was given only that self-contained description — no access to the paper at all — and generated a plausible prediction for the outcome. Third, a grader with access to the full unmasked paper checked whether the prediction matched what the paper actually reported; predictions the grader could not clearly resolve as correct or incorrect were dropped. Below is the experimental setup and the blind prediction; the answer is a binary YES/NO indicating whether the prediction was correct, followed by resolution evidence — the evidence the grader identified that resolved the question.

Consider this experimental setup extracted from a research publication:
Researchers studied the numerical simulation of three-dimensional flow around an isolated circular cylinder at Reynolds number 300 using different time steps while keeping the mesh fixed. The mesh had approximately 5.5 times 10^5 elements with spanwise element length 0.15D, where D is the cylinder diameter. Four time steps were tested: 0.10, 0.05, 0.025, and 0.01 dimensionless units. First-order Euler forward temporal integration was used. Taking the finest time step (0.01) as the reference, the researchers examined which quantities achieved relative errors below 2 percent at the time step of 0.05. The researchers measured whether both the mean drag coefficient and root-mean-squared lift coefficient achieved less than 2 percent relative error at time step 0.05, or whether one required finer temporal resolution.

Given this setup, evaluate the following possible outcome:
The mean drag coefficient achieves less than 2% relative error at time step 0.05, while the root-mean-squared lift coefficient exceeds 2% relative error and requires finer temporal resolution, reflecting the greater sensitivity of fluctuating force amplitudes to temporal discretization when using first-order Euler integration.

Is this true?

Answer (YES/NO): NO